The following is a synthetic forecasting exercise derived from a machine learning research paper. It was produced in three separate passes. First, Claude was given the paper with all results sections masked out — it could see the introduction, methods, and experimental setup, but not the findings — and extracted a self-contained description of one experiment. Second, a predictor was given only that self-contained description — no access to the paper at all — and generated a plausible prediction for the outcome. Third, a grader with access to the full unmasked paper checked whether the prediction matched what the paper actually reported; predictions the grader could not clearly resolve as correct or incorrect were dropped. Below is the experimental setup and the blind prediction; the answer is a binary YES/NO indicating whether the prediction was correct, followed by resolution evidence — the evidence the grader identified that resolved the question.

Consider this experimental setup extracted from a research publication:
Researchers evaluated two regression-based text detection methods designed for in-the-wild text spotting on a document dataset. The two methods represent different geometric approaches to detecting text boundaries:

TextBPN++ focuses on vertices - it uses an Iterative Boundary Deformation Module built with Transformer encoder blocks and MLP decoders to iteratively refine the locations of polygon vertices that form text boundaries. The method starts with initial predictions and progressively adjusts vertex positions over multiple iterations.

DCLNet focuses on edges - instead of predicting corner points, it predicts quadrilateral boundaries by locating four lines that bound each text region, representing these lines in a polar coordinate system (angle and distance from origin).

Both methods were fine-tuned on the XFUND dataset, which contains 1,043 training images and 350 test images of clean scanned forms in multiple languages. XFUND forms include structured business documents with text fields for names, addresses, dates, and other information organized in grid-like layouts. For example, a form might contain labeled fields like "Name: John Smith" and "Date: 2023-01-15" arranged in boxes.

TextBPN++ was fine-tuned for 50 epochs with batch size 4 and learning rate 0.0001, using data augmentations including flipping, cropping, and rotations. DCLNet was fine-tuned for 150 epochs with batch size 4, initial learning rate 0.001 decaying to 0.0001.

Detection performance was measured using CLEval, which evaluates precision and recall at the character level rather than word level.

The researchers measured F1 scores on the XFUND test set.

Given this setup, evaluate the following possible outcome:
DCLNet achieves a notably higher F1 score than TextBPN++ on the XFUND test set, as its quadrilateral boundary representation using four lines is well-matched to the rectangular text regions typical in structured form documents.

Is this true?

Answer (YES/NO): YES